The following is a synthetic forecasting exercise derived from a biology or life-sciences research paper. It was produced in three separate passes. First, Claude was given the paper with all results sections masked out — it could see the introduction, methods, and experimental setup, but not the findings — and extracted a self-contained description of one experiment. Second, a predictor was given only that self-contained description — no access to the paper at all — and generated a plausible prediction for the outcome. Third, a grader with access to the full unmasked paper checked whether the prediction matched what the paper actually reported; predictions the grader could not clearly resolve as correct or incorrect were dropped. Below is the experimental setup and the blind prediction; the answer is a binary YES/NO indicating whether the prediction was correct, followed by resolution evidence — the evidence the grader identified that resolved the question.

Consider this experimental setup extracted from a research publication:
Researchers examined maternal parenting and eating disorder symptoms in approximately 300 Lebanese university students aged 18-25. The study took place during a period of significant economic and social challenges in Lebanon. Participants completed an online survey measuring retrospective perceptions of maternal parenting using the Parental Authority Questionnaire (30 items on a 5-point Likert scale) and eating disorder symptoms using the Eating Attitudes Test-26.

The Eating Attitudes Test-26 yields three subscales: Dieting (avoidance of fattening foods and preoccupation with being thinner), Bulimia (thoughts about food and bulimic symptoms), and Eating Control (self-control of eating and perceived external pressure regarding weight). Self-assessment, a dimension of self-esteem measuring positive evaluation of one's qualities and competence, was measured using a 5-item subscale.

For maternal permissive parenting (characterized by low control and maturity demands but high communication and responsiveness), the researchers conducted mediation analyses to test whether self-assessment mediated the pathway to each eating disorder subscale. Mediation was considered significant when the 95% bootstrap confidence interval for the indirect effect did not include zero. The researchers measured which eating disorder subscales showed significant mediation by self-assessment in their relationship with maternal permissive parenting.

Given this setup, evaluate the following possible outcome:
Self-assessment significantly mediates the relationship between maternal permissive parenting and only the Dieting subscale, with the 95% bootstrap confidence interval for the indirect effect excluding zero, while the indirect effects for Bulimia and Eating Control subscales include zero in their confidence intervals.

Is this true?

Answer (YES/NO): NO